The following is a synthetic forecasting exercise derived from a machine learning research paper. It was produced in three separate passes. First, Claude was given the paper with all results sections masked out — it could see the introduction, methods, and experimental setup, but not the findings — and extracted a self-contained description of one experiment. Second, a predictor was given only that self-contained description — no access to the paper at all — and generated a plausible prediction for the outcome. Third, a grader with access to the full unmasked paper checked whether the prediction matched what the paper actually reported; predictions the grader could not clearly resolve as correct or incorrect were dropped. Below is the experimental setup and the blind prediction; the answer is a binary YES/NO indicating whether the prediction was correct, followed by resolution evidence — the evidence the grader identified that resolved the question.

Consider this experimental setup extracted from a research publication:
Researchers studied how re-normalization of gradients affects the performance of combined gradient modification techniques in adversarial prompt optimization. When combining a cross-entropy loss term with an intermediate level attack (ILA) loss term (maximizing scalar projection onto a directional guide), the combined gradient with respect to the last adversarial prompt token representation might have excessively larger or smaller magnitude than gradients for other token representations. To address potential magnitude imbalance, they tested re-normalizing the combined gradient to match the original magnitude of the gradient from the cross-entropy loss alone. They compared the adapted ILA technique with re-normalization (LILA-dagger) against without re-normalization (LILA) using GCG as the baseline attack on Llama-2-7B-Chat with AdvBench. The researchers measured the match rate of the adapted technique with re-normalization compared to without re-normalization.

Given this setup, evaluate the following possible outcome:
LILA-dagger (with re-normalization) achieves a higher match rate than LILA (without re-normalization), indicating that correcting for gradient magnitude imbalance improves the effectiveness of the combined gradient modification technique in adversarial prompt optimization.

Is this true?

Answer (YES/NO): YES